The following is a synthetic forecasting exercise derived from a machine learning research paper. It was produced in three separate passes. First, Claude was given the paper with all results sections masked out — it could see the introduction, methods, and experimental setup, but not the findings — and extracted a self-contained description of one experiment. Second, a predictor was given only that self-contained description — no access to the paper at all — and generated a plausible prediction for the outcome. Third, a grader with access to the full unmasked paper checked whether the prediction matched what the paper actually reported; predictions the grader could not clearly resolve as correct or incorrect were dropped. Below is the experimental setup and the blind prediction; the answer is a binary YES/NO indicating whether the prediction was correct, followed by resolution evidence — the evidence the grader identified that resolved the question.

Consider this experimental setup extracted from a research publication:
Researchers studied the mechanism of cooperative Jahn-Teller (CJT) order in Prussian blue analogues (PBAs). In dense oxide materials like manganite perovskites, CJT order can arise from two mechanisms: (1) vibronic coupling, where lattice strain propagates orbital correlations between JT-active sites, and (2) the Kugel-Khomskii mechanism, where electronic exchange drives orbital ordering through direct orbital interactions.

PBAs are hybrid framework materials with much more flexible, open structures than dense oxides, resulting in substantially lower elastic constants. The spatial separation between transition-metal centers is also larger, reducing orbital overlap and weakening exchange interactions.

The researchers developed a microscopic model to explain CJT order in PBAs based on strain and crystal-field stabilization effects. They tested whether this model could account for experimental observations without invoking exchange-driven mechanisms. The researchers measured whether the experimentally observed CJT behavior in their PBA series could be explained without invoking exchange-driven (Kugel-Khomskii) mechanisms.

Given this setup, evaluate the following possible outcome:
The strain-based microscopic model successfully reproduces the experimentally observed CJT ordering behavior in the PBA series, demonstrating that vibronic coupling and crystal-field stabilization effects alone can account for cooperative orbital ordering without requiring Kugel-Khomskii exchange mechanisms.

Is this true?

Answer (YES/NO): YES